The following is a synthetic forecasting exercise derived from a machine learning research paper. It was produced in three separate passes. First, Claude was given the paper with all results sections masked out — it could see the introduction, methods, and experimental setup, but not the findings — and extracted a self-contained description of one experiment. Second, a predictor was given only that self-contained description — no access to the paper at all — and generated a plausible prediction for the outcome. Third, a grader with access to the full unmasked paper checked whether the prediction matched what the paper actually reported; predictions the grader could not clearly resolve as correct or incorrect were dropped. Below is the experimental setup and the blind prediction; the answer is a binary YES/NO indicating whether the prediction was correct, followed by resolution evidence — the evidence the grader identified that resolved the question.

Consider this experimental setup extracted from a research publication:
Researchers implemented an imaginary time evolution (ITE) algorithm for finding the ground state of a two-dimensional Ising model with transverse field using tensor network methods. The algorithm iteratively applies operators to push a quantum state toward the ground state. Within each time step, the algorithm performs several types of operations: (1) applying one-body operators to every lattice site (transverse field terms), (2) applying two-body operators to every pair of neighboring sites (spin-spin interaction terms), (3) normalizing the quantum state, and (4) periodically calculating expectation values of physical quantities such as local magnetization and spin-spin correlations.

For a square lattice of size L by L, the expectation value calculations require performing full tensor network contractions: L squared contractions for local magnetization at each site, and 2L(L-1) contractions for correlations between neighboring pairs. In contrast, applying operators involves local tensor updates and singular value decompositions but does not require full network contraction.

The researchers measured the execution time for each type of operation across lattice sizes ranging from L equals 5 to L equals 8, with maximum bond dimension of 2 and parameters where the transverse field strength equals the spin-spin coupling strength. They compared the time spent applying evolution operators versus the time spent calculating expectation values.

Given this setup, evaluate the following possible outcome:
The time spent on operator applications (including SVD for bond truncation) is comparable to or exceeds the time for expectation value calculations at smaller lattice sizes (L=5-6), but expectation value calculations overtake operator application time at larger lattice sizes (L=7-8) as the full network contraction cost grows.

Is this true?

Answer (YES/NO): NO